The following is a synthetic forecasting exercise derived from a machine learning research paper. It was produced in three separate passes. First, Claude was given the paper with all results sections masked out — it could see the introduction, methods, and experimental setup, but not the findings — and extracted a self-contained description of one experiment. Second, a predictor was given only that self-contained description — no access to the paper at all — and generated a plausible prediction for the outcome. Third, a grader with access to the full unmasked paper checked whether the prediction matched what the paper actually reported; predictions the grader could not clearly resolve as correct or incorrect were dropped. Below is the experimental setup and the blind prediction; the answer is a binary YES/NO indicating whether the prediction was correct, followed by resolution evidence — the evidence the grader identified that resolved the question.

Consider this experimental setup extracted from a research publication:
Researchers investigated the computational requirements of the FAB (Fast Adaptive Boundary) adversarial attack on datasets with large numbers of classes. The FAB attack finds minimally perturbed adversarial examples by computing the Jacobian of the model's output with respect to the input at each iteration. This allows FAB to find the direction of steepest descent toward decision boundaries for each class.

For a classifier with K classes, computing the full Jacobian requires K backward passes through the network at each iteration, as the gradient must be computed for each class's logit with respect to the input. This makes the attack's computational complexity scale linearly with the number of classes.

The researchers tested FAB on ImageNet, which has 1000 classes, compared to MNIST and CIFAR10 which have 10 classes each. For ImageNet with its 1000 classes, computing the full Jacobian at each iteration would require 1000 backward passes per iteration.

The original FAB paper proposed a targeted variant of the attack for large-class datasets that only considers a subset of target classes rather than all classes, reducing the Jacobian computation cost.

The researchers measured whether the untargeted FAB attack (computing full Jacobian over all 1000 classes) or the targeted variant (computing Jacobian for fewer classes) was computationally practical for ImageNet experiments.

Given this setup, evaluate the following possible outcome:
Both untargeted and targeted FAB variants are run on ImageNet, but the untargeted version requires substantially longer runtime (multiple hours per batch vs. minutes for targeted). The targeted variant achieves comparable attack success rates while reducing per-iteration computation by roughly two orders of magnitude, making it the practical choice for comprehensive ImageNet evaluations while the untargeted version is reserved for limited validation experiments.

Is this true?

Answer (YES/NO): NO